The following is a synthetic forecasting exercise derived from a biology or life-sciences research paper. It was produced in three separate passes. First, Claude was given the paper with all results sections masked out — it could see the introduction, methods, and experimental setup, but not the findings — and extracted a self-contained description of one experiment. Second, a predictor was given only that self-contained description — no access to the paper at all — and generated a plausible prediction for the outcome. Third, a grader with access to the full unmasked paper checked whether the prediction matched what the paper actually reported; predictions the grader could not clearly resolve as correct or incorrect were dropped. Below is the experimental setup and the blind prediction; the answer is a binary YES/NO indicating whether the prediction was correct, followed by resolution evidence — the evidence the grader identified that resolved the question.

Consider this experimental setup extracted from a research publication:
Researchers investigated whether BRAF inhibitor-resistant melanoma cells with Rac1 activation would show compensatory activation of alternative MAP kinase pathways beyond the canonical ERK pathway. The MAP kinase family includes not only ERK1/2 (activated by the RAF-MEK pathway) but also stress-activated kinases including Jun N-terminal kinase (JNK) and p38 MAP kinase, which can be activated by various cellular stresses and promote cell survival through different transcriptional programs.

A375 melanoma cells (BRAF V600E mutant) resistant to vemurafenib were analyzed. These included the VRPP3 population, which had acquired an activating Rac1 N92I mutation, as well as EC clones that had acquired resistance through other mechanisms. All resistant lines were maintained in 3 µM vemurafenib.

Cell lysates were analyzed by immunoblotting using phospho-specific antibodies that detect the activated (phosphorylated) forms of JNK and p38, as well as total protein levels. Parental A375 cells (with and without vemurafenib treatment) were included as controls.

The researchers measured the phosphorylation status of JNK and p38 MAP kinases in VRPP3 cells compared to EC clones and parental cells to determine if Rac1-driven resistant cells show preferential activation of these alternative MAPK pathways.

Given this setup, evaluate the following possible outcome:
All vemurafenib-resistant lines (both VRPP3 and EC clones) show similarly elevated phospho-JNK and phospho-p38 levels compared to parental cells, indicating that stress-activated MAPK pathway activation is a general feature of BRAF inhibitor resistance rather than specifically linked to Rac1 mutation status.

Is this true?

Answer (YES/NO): NO